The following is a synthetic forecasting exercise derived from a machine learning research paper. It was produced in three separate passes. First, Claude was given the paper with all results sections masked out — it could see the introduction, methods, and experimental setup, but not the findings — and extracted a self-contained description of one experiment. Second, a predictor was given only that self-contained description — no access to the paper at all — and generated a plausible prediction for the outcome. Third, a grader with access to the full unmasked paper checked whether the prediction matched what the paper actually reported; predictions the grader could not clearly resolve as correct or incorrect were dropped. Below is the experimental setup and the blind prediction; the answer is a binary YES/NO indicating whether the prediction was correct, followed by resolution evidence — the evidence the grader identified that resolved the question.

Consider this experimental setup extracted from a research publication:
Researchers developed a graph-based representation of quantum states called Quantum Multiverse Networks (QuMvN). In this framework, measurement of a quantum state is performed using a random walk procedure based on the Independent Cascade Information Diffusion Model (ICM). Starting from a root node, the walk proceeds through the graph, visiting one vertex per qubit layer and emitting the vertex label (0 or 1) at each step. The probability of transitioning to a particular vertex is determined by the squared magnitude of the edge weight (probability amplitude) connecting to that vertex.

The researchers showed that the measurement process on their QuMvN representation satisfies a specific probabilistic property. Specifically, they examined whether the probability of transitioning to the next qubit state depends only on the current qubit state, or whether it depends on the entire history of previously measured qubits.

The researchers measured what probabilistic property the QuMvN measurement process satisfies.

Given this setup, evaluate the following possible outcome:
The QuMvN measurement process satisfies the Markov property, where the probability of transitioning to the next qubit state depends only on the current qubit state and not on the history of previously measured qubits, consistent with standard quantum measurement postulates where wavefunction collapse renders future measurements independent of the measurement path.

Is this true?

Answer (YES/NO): YES